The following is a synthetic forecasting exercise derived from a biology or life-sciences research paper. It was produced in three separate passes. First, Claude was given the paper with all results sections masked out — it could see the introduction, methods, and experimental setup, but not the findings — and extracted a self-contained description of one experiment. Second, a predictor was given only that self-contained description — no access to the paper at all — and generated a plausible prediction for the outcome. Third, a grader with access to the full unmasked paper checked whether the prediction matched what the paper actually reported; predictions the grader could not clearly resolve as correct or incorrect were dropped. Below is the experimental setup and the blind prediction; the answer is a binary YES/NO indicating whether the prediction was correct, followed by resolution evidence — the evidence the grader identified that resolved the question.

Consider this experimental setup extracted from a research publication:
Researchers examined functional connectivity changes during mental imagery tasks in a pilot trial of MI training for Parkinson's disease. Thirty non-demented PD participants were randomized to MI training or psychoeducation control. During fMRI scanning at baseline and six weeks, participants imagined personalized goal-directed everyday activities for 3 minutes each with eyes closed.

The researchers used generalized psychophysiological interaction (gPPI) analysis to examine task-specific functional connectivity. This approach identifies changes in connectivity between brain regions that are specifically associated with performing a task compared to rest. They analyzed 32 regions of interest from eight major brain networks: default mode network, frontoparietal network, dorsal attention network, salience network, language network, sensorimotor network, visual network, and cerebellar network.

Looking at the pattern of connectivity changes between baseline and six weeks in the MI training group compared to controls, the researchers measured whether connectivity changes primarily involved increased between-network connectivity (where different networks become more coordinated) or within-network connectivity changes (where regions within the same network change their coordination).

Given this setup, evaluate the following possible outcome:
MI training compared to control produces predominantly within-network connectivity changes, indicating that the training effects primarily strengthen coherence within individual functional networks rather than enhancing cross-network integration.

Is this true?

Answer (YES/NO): NO